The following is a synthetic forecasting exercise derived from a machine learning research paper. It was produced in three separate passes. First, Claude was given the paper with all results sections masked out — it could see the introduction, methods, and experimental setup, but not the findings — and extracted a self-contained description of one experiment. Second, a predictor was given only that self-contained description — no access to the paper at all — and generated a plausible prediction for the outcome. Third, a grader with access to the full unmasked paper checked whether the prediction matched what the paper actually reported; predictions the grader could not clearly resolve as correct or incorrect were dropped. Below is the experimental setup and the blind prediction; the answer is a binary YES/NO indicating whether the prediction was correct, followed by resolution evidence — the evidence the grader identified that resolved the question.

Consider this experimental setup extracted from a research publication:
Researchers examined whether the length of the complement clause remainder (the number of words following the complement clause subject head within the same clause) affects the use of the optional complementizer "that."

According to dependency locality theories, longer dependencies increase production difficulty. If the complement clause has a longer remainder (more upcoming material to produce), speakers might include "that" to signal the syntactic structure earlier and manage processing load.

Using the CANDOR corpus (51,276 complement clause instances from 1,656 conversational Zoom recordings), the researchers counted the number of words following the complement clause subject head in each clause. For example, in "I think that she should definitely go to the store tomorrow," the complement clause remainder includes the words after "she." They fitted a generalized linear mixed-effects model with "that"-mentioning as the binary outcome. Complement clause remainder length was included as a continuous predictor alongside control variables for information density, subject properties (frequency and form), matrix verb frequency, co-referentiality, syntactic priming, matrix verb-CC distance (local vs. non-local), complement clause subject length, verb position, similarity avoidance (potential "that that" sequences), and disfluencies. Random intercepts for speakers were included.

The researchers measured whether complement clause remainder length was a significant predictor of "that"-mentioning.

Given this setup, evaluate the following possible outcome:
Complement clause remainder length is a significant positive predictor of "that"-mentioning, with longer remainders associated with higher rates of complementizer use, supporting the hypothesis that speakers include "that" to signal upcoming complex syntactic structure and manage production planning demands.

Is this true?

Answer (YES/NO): YES